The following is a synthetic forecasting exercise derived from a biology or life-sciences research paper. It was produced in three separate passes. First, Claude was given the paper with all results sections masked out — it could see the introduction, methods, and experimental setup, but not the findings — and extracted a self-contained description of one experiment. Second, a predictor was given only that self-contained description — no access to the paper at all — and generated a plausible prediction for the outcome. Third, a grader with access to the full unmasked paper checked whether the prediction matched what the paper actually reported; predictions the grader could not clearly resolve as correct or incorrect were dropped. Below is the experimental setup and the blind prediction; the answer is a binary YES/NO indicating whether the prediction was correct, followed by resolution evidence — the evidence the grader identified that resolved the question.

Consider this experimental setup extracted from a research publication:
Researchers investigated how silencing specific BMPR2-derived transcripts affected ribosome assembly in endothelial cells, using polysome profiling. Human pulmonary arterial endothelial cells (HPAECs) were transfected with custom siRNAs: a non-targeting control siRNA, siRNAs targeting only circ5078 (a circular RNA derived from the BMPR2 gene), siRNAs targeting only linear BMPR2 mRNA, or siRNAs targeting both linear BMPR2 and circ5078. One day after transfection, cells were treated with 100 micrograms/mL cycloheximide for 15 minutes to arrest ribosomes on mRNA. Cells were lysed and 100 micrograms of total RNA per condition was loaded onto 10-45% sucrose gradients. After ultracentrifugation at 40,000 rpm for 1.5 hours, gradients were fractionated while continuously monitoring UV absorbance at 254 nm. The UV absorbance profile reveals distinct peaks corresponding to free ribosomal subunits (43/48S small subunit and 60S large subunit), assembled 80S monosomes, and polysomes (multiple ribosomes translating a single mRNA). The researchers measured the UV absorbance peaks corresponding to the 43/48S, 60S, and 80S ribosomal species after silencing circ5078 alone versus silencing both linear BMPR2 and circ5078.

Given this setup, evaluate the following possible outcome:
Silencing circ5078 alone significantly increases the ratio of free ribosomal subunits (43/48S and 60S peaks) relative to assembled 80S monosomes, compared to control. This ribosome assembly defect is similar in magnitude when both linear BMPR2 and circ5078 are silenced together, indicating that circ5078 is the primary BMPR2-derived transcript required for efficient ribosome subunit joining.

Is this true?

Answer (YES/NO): NO